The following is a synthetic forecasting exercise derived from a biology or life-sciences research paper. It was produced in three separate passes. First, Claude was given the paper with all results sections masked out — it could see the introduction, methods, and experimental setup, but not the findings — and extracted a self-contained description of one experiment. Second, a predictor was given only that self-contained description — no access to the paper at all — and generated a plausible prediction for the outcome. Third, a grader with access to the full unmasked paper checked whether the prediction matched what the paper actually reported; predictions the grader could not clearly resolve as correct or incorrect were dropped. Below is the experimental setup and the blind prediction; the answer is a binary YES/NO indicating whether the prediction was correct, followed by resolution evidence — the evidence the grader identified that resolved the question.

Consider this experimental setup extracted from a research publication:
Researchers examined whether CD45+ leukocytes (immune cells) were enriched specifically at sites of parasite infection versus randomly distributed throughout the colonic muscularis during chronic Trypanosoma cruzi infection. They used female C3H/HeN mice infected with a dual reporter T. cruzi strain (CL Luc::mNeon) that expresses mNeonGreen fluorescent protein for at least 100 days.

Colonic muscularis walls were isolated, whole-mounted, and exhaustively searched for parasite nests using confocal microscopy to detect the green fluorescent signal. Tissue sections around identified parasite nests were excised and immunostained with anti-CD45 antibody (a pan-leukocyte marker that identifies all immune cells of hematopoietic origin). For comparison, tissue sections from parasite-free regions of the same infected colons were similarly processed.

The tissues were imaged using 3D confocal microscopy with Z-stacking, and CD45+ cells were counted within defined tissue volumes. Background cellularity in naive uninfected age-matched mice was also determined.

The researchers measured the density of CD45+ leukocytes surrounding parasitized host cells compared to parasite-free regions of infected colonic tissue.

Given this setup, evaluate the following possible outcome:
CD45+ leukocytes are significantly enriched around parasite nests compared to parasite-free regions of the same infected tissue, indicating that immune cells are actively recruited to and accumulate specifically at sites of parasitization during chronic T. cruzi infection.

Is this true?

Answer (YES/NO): NO